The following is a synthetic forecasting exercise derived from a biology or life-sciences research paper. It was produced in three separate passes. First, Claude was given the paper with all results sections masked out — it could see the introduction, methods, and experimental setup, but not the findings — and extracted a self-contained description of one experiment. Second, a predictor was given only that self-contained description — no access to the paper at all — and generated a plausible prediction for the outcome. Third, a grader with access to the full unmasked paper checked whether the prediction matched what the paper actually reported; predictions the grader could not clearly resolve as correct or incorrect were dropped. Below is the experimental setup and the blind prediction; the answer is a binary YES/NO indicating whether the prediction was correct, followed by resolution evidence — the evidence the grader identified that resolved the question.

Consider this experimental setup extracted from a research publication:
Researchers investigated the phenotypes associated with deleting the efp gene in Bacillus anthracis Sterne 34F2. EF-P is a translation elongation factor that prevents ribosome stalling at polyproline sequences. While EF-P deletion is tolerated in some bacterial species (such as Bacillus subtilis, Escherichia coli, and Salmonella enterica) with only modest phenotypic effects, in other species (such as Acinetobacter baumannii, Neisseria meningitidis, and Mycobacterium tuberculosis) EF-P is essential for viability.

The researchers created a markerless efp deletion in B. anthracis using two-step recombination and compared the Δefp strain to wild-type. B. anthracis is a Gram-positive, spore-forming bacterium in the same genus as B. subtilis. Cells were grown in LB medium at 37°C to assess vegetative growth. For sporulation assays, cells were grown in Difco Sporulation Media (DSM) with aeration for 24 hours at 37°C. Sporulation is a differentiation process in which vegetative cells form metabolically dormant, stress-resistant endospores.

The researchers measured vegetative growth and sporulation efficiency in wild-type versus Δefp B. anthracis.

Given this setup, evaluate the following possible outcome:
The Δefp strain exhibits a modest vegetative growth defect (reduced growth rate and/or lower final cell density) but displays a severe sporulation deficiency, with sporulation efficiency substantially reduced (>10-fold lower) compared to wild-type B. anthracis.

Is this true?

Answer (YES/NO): NO